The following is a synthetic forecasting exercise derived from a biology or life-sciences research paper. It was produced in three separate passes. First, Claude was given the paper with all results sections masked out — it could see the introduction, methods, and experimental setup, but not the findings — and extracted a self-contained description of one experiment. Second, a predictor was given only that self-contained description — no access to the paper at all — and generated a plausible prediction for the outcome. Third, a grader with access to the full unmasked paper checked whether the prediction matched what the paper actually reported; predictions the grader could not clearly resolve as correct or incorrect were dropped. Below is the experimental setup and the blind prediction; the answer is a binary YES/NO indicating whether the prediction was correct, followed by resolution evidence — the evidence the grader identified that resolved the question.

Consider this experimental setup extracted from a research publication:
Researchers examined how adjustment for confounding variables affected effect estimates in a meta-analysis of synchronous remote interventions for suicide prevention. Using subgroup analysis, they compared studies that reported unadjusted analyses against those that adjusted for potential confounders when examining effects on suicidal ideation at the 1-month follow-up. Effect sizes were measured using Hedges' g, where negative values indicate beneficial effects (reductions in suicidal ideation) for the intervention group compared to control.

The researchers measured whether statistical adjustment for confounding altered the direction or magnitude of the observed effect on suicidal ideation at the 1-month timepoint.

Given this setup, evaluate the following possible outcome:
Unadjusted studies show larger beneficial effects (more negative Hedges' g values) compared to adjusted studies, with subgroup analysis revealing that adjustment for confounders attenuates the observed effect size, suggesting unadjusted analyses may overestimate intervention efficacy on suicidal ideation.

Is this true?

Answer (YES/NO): NO